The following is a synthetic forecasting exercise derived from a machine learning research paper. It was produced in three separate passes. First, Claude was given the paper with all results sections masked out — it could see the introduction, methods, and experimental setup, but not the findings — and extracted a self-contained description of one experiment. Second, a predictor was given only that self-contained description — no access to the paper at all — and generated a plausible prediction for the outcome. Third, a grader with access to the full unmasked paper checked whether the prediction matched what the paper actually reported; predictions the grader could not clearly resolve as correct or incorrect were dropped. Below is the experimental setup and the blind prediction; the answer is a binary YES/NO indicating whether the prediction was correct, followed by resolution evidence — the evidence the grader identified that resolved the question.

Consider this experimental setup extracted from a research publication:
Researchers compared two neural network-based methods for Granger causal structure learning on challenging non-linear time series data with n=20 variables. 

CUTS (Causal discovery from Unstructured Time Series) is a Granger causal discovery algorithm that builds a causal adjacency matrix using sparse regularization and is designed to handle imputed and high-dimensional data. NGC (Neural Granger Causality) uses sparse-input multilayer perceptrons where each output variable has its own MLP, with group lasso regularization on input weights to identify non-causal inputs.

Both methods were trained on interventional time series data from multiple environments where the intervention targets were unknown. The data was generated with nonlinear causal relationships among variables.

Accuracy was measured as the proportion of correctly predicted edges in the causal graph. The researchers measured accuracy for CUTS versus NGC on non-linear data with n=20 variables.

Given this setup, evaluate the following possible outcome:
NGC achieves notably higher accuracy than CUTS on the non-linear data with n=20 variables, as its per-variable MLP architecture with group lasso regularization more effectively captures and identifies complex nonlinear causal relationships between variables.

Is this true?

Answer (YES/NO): NO